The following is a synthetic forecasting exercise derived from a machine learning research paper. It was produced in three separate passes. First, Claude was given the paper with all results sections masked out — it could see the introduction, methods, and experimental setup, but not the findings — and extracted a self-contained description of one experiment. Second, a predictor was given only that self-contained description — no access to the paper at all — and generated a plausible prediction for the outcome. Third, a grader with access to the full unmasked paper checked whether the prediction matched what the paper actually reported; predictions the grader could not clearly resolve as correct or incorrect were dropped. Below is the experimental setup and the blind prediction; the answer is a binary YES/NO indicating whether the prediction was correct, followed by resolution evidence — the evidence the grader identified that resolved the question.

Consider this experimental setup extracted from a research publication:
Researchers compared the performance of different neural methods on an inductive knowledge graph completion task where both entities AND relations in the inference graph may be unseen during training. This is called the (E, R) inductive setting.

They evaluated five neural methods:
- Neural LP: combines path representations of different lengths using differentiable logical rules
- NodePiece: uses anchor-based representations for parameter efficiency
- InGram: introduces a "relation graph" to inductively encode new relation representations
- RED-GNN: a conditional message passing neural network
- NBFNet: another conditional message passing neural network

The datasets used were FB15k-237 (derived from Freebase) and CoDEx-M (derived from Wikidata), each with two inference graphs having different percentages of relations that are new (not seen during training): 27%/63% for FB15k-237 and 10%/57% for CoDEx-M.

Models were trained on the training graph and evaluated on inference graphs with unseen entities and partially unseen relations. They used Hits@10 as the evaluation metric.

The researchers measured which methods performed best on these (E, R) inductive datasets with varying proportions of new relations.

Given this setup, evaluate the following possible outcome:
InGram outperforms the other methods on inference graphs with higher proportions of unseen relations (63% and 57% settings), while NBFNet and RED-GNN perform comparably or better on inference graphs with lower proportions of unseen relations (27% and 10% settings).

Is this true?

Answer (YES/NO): NO